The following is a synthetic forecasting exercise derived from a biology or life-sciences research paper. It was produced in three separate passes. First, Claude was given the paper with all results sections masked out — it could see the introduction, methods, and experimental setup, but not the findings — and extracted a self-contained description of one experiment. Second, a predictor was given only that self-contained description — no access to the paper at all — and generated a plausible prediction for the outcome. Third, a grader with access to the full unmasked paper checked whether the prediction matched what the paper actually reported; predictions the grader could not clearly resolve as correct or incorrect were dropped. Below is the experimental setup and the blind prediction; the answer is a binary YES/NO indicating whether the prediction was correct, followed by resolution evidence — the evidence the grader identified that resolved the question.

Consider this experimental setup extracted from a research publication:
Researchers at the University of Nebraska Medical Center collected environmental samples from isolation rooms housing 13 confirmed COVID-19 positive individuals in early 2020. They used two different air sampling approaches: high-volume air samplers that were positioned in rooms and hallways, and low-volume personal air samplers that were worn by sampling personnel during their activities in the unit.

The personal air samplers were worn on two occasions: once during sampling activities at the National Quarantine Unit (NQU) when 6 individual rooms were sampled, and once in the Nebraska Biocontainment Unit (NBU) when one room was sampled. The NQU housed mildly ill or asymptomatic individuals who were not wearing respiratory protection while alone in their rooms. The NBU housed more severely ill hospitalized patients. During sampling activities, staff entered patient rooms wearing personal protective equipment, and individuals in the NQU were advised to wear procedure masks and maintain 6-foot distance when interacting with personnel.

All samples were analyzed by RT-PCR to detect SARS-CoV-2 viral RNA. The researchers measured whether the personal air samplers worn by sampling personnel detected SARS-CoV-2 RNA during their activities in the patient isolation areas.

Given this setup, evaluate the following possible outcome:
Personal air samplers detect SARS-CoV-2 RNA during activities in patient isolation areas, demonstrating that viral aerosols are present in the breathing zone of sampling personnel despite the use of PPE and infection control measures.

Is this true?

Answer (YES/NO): YES